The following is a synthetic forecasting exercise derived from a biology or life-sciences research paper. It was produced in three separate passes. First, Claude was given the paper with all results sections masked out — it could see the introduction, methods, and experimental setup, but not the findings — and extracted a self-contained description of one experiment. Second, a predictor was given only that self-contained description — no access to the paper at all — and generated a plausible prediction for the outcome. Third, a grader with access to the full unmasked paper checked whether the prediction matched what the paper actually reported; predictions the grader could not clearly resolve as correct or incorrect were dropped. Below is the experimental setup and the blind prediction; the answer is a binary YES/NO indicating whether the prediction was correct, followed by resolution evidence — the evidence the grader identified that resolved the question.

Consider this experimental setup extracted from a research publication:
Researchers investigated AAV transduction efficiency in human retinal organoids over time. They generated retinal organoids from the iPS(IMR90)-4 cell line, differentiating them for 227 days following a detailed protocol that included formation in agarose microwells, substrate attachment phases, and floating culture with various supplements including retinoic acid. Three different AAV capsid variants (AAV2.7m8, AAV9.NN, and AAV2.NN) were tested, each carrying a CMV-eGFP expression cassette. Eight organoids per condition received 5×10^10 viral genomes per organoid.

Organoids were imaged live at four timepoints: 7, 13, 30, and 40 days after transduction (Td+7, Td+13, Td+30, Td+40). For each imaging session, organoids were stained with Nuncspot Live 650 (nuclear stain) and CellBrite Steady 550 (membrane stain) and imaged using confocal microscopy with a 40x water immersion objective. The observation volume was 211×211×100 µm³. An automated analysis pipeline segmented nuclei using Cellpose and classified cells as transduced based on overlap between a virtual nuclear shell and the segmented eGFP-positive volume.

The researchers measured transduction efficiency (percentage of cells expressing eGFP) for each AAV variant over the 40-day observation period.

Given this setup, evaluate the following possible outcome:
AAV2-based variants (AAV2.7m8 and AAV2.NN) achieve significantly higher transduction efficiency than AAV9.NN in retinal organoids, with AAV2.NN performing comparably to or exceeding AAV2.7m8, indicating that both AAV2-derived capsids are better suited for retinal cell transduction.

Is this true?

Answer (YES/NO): NO